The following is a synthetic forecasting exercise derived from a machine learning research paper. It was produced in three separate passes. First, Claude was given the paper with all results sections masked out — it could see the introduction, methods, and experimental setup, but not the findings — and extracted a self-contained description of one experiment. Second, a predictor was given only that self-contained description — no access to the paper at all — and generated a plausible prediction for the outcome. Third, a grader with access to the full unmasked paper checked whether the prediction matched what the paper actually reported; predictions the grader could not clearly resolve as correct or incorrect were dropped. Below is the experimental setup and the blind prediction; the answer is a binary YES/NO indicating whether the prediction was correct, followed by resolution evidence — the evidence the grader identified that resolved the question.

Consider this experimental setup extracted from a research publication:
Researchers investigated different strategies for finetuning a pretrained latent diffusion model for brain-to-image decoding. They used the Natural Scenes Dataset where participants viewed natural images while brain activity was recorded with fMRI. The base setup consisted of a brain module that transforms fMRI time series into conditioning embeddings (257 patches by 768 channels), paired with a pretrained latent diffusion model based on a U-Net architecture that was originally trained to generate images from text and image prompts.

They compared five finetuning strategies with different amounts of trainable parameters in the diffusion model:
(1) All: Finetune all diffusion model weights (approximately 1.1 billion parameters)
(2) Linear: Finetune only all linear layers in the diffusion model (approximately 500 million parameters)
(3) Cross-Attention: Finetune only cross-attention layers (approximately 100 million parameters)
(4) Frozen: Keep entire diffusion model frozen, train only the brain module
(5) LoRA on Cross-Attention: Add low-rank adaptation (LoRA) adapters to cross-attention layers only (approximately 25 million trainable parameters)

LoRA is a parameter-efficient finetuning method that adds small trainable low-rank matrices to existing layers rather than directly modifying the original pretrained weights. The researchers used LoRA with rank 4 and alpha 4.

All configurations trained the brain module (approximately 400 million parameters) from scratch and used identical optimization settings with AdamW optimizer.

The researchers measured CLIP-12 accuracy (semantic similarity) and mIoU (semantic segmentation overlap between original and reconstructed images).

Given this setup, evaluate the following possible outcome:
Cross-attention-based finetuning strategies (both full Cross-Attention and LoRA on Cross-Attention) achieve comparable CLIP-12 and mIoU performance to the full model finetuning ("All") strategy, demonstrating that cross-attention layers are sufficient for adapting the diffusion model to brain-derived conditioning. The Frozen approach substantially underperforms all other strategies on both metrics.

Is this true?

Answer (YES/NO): NO